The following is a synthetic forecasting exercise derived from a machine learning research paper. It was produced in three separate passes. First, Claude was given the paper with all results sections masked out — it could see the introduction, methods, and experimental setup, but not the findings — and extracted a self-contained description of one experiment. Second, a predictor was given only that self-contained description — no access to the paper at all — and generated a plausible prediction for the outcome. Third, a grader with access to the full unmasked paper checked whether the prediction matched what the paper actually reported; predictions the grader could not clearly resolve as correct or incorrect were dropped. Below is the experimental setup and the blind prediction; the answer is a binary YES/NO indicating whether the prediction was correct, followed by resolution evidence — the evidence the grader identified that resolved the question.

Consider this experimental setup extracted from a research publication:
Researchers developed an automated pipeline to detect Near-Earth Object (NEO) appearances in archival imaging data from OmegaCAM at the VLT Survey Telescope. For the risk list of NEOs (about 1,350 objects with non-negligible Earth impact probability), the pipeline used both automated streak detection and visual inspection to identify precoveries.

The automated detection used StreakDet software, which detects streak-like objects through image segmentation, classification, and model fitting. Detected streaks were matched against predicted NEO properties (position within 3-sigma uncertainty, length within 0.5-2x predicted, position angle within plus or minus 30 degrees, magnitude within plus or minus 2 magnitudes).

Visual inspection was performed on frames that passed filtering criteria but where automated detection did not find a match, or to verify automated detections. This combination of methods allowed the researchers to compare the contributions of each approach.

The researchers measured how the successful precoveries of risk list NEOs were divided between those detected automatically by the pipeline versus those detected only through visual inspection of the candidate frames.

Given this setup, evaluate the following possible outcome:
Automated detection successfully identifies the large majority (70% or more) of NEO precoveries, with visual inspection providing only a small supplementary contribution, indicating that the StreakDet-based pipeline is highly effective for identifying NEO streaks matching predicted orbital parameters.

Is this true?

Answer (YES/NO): NO